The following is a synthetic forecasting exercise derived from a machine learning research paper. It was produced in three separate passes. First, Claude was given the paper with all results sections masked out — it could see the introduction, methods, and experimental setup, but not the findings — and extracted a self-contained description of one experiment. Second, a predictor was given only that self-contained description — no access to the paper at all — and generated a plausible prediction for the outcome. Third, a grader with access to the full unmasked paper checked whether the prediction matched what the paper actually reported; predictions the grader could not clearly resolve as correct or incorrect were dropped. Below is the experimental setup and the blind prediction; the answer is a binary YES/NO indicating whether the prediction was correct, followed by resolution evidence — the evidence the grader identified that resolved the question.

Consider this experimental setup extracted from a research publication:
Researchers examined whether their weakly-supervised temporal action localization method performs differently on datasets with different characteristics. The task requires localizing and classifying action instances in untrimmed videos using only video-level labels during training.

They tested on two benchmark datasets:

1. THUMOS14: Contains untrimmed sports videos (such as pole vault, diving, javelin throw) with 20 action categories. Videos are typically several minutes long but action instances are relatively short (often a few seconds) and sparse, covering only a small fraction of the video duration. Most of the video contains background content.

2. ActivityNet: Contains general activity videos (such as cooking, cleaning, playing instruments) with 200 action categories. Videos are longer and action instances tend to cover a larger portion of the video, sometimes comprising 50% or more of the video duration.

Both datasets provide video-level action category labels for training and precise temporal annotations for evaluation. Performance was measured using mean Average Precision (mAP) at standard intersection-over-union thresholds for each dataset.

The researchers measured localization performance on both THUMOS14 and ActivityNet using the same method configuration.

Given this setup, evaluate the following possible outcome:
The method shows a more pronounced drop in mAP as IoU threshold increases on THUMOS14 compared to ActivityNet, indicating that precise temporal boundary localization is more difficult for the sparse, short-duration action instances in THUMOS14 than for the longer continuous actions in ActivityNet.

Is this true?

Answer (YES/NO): YES